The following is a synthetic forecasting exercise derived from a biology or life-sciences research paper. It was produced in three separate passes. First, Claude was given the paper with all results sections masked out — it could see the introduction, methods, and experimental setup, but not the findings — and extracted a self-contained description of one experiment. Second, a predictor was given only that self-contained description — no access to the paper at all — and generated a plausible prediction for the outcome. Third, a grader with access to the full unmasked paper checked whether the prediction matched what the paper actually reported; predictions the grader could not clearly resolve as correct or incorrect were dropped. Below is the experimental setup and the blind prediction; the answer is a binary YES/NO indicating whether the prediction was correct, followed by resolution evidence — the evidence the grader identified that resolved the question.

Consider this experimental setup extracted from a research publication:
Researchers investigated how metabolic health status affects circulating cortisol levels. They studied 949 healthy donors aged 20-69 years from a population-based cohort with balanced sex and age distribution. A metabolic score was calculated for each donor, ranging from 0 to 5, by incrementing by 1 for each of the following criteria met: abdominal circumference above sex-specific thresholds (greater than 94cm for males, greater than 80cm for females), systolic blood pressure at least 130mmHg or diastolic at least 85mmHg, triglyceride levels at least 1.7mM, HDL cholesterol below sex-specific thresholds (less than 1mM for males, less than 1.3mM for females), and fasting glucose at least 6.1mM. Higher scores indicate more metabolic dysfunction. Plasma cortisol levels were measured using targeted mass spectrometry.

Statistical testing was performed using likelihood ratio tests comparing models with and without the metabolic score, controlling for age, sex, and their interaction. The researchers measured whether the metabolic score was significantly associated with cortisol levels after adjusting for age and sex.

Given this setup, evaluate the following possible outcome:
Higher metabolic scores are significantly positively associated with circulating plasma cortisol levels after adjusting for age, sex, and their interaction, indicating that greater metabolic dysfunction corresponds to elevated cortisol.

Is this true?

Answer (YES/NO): NO